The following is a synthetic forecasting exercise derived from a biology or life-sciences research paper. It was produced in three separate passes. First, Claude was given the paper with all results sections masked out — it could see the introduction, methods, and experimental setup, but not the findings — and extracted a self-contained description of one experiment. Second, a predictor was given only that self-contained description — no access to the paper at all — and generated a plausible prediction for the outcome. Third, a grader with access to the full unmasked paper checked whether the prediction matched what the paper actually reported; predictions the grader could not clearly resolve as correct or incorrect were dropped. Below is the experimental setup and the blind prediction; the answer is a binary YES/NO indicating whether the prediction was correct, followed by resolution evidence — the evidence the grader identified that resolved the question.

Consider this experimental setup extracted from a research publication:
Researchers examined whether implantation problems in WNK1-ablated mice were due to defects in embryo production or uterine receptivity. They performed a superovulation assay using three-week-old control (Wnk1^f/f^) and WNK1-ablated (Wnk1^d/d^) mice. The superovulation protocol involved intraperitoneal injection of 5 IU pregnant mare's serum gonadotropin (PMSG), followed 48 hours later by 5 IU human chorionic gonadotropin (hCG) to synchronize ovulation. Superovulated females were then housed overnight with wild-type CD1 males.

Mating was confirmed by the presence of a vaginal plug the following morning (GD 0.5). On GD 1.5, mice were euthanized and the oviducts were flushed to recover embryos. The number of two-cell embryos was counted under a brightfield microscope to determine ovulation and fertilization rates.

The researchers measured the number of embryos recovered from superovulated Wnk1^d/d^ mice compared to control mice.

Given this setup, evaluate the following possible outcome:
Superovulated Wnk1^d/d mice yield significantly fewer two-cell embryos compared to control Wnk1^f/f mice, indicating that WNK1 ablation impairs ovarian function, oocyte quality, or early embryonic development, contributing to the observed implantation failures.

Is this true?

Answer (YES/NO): NO